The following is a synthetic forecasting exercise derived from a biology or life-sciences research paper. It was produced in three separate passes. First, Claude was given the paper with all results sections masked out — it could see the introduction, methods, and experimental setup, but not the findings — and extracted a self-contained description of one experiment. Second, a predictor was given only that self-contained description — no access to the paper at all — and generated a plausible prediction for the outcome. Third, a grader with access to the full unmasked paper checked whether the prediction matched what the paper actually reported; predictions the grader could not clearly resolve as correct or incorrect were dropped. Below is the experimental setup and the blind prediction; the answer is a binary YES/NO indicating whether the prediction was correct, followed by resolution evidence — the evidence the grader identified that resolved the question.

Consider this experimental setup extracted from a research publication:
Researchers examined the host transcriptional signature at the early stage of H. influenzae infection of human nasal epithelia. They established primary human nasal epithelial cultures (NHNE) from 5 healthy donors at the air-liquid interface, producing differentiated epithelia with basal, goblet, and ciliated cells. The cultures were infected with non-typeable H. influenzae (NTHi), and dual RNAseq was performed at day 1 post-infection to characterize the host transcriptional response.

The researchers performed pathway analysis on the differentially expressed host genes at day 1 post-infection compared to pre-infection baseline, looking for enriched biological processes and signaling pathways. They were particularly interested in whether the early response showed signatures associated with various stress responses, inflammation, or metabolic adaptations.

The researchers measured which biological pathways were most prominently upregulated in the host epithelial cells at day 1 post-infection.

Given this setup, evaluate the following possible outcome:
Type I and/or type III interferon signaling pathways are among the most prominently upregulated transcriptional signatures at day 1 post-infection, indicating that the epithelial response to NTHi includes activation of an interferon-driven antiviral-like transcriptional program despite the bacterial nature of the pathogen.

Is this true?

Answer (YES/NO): NO